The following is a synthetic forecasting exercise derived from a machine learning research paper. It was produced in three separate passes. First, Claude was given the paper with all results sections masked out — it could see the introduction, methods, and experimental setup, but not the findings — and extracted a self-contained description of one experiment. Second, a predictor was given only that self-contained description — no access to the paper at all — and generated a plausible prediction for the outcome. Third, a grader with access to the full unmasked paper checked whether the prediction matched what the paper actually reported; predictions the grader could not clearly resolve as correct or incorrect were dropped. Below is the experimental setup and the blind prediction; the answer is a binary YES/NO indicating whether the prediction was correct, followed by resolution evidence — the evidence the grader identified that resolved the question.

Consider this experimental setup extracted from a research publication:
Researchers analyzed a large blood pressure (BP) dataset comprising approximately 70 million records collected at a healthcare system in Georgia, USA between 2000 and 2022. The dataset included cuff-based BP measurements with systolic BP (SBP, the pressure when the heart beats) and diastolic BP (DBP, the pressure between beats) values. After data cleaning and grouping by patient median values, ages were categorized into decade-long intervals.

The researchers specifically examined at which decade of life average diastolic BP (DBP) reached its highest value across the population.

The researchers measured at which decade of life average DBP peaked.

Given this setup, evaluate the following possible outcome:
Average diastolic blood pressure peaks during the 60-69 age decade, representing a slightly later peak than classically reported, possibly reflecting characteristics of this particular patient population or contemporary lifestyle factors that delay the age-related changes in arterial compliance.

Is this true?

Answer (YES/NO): NO